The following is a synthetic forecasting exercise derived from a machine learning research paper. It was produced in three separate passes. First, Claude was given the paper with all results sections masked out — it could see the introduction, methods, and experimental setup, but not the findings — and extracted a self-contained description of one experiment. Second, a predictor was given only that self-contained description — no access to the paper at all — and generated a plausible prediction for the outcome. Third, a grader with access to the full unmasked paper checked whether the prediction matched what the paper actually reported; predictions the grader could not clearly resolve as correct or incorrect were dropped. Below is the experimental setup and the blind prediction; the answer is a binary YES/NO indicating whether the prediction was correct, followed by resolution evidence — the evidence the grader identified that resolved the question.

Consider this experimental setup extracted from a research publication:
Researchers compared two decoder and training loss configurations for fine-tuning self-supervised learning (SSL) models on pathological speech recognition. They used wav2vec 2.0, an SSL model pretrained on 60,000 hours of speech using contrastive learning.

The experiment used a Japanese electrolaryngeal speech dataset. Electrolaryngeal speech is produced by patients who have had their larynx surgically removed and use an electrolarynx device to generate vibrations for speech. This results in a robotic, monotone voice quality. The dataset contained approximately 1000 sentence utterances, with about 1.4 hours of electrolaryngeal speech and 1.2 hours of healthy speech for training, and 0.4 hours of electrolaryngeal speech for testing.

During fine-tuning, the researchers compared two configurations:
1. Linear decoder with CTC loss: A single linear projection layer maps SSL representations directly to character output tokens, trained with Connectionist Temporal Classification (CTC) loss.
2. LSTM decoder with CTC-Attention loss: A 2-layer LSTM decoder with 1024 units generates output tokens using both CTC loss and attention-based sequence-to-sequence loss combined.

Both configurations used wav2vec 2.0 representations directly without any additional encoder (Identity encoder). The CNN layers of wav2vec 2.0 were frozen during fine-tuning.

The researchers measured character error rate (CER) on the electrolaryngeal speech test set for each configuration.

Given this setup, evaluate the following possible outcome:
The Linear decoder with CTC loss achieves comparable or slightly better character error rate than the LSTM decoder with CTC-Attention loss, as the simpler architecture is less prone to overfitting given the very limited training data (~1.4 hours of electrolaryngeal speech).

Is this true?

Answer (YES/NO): NO